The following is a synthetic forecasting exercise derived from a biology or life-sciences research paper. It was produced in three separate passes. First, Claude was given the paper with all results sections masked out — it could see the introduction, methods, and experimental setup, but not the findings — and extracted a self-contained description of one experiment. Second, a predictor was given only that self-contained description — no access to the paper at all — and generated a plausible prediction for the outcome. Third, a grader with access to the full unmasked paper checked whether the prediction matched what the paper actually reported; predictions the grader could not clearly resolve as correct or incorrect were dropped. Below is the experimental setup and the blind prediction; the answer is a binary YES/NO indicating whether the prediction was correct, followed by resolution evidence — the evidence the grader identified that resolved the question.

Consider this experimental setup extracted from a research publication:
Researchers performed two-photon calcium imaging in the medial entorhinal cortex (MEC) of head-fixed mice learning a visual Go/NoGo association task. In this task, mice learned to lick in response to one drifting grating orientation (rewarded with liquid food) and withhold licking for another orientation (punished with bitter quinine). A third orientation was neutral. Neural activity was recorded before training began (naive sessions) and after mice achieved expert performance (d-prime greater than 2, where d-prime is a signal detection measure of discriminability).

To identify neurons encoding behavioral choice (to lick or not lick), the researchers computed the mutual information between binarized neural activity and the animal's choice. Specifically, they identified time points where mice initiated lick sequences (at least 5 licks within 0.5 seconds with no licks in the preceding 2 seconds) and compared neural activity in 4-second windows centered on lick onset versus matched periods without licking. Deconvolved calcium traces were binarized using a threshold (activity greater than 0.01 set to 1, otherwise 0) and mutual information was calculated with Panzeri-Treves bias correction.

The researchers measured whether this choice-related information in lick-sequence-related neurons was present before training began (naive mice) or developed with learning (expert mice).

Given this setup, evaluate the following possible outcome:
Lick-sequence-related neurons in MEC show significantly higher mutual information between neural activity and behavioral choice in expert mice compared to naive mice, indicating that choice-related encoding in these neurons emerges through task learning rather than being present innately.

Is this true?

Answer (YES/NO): YES